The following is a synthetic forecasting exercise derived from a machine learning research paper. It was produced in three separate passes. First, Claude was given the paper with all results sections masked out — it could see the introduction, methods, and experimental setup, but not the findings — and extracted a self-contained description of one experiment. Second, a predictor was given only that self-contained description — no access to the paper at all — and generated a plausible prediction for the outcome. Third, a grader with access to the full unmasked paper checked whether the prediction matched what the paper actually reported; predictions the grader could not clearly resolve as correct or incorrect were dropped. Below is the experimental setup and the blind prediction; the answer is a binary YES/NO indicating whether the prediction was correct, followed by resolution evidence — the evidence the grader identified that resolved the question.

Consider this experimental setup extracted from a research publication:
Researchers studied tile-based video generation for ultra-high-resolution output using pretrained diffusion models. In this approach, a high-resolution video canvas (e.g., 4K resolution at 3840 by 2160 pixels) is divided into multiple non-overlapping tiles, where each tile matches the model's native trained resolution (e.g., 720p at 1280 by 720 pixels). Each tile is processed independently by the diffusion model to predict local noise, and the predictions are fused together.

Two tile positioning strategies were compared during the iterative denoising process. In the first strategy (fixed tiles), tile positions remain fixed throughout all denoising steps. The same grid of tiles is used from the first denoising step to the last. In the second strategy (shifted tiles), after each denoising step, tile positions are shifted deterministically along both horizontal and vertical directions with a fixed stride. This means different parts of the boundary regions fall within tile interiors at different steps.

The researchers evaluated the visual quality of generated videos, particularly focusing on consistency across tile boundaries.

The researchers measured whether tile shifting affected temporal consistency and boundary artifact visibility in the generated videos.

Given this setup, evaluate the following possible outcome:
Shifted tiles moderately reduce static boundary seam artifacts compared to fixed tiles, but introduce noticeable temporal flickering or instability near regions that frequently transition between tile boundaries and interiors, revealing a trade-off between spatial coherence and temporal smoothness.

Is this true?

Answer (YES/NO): NO